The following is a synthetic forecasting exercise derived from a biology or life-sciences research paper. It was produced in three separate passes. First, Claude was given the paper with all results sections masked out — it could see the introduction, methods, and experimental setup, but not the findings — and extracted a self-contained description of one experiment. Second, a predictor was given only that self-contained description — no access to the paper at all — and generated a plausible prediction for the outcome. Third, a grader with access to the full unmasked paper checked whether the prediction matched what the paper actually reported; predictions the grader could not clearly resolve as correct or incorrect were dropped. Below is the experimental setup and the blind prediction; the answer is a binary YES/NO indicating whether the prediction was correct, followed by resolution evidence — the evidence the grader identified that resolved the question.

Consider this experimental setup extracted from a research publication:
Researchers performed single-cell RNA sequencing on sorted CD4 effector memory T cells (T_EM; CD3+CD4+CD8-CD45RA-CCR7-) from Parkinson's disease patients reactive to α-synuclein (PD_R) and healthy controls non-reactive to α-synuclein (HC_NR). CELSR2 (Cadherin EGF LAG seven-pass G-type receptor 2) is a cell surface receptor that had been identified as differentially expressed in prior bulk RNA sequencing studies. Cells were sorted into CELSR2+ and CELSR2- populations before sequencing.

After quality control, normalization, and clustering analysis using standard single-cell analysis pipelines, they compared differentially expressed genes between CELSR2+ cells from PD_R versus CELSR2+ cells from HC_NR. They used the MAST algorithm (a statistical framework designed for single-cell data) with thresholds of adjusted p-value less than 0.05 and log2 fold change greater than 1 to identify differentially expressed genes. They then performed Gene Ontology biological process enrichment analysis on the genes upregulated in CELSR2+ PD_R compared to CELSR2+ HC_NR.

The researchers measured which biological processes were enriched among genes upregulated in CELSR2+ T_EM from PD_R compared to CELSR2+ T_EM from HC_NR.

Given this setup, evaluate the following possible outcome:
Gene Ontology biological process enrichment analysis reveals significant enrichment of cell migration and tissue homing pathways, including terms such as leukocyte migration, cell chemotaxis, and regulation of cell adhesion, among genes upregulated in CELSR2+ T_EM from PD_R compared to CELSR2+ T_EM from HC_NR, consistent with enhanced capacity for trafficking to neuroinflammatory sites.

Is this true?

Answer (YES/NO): NO